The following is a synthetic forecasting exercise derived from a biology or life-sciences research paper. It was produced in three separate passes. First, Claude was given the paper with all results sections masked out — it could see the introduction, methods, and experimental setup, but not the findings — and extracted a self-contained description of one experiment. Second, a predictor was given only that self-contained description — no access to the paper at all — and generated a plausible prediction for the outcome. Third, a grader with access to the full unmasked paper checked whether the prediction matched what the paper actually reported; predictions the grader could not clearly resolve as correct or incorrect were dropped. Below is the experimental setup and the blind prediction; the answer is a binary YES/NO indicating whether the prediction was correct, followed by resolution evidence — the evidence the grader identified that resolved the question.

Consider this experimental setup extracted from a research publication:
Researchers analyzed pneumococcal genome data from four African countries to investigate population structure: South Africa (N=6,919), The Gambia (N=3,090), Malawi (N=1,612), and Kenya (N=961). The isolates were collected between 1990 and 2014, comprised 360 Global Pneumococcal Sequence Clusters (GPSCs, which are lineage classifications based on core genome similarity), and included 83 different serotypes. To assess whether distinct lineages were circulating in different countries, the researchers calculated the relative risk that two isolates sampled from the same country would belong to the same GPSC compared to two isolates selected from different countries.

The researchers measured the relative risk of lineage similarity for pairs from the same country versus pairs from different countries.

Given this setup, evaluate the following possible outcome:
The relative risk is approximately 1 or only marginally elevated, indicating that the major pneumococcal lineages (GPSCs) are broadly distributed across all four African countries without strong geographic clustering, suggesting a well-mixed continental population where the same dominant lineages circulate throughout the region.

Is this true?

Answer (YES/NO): NO